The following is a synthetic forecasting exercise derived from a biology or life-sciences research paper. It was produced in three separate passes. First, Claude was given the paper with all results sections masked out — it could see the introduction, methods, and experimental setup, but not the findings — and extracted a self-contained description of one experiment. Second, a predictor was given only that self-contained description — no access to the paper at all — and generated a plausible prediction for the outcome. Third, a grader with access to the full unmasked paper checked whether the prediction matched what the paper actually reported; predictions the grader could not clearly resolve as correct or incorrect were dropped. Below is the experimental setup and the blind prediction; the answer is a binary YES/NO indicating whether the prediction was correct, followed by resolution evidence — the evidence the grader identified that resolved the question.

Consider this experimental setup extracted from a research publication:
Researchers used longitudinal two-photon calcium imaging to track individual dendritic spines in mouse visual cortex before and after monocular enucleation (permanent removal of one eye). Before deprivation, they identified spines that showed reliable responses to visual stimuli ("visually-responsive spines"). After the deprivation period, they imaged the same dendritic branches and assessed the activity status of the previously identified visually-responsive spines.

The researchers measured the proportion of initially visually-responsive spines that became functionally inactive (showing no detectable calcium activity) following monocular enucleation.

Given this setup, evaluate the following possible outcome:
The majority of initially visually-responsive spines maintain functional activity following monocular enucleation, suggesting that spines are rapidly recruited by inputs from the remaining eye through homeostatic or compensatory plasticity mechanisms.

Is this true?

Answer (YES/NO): NO